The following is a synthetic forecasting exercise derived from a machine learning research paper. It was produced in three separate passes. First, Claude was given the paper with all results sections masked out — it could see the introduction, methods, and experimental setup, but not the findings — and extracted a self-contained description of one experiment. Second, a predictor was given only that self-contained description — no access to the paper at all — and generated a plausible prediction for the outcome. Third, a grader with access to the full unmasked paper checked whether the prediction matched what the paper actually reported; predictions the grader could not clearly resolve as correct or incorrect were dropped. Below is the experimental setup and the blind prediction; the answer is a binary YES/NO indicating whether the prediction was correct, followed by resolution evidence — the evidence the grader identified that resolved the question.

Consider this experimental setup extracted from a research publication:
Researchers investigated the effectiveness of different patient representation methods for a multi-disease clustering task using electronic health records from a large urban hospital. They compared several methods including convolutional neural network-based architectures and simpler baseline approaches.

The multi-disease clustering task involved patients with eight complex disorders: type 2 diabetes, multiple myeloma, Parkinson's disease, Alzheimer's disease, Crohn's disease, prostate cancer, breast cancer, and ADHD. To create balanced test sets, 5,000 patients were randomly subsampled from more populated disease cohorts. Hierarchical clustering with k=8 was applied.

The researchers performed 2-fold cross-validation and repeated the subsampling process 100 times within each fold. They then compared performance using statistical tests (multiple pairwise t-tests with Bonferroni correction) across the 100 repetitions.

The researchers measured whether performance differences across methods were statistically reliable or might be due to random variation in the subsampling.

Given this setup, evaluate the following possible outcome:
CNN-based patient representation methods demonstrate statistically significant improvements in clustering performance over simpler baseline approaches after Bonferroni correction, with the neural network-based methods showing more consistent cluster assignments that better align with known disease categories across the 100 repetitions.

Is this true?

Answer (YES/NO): YES